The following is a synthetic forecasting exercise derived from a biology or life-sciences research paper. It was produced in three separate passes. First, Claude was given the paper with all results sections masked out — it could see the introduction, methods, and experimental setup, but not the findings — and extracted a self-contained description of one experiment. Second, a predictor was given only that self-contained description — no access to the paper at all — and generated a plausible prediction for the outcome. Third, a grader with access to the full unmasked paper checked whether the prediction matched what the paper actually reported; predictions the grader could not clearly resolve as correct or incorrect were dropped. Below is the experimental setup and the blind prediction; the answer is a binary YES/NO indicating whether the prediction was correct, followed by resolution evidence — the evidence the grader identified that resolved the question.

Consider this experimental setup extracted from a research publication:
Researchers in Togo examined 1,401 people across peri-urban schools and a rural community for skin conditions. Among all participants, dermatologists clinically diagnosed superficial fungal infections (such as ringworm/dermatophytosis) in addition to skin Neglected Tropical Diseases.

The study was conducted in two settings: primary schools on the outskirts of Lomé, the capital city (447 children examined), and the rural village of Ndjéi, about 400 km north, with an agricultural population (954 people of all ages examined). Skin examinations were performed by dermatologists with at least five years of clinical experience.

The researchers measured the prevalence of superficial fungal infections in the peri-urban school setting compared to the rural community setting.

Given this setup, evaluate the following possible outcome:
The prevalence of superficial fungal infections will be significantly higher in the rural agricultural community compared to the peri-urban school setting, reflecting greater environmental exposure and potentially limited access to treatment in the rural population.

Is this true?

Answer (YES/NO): YES